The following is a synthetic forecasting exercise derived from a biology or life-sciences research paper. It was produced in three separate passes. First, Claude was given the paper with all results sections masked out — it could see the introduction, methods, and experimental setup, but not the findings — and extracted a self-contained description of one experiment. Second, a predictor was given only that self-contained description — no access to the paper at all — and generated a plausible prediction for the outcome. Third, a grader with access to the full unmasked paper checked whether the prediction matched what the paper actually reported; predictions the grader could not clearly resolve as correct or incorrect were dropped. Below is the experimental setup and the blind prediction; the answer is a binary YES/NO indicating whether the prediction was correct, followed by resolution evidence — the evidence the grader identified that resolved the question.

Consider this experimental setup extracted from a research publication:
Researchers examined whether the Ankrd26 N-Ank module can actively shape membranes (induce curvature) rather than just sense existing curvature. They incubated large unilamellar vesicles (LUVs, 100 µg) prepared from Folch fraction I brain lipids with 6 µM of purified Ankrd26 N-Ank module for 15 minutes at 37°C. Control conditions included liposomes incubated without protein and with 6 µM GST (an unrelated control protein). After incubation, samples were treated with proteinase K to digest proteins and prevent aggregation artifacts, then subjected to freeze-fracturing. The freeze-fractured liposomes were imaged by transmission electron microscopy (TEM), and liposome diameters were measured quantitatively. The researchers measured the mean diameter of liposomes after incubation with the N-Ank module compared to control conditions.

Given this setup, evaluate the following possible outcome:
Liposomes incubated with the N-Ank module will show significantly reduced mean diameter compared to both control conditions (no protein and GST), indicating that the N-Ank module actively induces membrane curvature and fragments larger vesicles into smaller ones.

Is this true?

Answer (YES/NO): YES